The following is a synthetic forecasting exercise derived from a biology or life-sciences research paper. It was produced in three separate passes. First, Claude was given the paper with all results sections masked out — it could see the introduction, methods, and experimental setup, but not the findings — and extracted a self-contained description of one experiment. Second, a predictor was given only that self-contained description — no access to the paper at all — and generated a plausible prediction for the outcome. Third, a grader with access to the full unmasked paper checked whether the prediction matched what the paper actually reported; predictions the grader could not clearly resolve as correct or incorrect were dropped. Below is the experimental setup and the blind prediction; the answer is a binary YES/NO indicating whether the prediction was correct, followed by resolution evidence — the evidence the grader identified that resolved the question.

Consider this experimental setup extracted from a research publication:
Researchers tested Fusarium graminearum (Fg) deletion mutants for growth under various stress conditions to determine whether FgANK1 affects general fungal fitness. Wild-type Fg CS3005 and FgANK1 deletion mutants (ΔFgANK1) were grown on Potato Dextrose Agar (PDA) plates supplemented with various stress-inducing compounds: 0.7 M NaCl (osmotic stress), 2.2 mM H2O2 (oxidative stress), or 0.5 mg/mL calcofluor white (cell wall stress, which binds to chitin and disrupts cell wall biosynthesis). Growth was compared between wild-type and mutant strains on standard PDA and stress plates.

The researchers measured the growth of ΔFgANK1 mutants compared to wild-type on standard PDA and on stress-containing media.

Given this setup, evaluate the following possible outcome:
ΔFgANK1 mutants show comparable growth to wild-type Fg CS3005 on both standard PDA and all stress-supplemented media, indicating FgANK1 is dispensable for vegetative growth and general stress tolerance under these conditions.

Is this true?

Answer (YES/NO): NO